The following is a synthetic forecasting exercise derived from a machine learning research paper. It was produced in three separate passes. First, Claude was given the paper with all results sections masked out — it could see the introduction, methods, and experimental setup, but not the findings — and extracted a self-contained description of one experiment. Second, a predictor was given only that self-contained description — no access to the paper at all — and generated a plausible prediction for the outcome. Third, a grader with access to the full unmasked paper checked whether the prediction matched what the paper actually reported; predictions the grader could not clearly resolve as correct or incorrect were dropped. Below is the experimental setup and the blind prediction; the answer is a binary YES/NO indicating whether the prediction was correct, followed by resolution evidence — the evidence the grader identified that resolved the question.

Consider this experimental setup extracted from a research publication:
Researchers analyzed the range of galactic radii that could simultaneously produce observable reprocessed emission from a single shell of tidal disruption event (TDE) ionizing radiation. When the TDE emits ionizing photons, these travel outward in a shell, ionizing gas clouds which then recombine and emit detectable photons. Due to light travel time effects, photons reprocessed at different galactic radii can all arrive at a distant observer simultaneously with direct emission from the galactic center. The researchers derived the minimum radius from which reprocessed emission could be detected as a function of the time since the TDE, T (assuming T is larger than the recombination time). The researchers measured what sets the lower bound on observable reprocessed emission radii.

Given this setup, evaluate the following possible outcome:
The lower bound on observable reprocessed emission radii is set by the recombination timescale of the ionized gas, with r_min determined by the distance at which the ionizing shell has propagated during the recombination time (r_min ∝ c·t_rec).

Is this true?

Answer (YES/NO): NO